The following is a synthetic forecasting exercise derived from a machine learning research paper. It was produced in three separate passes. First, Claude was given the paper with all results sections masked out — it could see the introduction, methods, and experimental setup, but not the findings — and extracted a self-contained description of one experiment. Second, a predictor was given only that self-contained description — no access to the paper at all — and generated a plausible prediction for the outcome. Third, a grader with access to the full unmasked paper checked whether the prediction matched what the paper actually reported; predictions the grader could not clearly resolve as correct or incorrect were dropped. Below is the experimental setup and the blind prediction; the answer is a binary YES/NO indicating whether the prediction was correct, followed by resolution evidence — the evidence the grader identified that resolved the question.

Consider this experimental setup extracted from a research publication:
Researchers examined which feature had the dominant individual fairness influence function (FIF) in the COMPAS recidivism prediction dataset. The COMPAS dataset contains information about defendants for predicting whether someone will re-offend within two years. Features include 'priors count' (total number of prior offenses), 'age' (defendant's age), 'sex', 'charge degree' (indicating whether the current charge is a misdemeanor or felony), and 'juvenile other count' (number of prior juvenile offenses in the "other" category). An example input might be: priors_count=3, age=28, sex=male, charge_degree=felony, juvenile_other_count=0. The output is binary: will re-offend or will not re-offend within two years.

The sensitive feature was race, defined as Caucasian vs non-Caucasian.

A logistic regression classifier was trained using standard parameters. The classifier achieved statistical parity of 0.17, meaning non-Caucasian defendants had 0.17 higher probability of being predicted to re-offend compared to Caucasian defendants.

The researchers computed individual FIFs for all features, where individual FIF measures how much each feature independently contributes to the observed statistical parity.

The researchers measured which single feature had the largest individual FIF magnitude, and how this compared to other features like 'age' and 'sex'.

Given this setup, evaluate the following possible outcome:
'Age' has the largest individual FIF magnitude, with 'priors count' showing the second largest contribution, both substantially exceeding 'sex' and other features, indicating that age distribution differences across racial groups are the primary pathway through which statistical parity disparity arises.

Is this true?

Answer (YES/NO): NO